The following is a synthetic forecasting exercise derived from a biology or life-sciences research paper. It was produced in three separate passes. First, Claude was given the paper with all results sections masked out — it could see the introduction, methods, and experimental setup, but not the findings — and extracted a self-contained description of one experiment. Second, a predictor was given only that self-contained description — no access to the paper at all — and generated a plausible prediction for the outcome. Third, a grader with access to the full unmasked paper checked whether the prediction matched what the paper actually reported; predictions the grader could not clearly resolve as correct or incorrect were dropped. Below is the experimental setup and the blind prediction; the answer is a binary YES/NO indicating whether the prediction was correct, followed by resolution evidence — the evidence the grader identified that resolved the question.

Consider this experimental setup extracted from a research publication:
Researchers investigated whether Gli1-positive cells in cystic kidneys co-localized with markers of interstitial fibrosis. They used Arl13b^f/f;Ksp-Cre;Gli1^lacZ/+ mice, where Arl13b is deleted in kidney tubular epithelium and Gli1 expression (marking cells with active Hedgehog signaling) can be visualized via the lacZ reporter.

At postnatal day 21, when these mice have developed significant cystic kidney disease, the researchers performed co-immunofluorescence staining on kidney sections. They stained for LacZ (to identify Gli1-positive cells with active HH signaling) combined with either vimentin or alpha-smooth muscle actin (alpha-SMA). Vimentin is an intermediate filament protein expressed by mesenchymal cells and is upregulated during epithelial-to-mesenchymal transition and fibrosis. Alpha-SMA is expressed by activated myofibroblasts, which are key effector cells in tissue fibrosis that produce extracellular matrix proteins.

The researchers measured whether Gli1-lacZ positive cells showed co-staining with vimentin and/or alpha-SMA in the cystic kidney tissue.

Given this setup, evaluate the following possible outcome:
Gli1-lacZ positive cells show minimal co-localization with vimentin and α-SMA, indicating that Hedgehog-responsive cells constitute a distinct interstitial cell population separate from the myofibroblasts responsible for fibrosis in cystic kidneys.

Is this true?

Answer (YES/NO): NO